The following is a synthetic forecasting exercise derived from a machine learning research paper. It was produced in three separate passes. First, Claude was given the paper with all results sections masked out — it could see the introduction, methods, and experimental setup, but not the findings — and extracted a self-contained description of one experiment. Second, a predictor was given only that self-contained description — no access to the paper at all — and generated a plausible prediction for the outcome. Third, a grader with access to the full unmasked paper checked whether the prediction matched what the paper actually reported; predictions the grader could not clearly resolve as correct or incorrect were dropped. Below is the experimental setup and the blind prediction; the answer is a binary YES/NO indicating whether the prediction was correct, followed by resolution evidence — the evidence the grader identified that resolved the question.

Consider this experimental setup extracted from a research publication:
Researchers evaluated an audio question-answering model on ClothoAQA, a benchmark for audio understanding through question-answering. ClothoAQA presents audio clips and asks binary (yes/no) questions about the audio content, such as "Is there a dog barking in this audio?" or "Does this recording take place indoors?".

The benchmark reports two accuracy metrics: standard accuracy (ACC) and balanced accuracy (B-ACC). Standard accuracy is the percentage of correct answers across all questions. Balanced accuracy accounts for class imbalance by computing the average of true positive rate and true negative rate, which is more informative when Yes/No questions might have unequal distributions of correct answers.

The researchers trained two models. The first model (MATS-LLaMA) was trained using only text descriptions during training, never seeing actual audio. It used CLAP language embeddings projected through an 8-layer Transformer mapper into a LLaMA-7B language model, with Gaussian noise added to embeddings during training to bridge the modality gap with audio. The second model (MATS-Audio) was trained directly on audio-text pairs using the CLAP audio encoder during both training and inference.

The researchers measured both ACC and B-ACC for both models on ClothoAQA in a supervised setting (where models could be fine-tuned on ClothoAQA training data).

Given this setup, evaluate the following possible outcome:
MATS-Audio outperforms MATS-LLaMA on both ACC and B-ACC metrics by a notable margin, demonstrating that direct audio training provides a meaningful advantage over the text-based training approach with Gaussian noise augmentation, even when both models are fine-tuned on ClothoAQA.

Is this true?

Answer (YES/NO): NO